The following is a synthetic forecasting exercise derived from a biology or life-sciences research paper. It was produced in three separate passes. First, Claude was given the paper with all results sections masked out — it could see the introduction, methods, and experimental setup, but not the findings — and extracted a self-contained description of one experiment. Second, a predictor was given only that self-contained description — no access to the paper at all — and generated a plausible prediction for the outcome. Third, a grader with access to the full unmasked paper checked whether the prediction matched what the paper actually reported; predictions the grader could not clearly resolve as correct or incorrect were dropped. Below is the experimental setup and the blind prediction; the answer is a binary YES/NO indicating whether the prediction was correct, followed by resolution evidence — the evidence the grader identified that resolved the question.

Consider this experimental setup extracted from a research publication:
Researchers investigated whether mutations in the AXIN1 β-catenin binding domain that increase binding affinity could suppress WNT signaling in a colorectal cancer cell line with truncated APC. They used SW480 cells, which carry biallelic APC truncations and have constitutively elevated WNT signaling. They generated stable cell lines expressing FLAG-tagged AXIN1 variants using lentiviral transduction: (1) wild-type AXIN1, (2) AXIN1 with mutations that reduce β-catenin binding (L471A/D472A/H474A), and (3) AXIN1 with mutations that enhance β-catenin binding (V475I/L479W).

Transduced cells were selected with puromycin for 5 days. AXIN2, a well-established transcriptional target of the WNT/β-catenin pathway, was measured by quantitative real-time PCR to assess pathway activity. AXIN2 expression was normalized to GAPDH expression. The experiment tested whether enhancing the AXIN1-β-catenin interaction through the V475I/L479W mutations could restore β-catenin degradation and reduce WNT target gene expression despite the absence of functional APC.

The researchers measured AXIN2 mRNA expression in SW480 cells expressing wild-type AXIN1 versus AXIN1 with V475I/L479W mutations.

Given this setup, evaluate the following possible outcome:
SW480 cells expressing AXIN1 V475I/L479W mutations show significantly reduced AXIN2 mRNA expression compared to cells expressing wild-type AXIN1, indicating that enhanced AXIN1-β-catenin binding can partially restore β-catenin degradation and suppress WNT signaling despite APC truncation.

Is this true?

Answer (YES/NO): YES